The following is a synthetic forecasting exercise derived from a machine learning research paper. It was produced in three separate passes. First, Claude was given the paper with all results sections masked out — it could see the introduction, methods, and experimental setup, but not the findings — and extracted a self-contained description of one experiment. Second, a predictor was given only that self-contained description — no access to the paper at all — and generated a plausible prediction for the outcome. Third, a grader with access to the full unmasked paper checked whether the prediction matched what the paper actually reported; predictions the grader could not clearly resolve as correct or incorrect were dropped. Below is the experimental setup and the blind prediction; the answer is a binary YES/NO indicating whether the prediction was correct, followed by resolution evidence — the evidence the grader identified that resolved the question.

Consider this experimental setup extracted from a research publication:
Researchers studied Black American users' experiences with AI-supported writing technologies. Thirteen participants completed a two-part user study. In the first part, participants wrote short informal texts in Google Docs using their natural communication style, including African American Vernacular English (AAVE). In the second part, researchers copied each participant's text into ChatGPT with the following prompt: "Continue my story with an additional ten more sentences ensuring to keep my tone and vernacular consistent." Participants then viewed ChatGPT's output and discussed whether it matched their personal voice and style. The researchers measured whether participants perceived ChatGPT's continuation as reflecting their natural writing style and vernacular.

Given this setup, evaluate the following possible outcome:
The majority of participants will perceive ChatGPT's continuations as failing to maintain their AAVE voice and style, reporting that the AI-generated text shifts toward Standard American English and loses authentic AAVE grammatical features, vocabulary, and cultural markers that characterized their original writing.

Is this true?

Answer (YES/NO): NO